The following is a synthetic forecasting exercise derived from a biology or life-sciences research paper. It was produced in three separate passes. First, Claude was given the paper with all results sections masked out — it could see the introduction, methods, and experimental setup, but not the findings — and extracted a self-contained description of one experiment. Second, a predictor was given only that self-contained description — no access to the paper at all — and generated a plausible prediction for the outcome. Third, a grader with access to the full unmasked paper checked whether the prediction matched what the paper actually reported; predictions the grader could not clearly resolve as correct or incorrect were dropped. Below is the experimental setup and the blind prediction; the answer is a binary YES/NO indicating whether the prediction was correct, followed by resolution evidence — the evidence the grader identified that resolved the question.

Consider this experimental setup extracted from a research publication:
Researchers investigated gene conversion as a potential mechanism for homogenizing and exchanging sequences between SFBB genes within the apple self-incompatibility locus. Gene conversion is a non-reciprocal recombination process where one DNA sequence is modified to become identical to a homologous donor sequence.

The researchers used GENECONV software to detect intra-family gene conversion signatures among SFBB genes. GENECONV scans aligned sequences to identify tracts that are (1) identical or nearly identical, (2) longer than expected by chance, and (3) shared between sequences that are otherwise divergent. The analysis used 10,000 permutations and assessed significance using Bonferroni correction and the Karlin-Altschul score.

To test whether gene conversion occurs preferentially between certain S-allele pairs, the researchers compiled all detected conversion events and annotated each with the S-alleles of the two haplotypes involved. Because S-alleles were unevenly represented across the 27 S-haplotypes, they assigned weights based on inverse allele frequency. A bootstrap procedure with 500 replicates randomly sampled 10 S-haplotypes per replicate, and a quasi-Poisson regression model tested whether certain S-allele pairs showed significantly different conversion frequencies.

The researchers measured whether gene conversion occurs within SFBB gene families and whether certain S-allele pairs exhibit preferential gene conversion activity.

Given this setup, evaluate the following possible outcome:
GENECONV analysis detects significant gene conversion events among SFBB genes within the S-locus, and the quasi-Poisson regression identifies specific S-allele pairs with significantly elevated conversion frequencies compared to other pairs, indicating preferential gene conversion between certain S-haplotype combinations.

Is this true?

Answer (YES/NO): YES